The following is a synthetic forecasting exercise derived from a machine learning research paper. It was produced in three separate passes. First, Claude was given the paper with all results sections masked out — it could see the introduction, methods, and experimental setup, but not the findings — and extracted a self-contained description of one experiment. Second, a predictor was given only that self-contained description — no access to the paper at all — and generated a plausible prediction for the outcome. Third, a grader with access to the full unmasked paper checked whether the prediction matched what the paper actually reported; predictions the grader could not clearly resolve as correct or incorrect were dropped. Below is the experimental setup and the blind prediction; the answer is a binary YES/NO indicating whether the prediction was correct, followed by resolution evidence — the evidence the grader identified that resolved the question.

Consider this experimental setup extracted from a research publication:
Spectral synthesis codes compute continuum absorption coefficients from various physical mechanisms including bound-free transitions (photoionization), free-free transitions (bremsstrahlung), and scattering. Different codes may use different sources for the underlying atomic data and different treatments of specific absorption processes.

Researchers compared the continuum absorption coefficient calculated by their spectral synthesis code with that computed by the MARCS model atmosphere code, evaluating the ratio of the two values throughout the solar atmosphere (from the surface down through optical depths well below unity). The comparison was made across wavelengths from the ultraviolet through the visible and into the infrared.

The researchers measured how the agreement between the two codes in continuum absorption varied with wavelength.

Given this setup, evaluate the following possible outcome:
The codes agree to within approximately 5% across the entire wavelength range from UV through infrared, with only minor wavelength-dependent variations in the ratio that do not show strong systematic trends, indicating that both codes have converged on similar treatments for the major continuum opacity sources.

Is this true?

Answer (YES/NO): NO